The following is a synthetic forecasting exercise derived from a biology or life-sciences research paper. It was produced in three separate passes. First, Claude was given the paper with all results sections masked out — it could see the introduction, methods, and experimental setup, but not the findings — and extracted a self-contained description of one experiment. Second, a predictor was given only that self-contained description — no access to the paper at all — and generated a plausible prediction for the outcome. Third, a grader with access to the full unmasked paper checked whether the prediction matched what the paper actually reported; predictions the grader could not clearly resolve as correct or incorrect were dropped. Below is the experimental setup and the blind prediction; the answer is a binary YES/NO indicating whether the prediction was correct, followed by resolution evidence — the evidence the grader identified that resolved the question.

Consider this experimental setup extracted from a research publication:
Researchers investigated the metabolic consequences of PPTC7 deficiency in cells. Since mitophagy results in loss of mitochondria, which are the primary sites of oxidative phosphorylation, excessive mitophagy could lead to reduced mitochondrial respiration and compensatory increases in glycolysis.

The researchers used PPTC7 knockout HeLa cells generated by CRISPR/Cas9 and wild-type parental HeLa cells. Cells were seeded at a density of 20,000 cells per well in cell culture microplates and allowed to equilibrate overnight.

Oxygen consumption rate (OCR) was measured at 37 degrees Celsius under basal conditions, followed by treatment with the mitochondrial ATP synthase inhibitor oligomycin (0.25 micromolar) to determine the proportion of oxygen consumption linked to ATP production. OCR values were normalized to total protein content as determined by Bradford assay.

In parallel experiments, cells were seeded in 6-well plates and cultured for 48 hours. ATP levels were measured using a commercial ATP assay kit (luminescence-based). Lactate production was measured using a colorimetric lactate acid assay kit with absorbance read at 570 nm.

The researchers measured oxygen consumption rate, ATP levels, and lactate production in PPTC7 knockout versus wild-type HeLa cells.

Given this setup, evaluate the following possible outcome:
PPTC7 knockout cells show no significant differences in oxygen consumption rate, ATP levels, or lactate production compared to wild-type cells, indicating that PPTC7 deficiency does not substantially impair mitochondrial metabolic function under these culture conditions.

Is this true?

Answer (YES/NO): NO